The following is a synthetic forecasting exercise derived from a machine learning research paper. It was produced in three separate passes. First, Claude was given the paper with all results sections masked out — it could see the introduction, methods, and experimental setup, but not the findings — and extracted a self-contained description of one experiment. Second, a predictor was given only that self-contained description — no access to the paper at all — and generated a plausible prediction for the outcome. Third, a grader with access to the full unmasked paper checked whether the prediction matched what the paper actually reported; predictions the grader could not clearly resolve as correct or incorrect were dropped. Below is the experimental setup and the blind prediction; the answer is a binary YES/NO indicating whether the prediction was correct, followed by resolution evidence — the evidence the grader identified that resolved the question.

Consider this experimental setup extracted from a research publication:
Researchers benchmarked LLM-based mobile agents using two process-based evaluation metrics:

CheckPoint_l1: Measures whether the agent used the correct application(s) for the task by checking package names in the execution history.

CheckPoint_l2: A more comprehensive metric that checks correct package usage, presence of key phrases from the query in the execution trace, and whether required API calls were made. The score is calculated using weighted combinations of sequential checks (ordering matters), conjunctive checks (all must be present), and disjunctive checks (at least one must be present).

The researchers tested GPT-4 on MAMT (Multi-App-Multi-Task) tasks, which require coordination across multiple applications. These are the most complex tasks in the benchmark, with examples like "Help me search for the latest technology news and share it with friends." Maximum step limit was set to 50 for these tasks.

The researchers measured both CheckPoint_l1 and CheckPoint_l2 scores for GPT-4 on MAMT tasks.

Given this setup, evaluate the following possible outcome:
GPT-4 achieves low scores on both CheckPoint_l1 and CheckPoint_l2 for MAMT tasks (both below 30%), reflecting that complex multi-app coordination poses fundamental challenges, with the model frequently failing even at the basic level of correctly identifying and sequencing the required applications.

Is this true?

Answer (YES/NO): NO